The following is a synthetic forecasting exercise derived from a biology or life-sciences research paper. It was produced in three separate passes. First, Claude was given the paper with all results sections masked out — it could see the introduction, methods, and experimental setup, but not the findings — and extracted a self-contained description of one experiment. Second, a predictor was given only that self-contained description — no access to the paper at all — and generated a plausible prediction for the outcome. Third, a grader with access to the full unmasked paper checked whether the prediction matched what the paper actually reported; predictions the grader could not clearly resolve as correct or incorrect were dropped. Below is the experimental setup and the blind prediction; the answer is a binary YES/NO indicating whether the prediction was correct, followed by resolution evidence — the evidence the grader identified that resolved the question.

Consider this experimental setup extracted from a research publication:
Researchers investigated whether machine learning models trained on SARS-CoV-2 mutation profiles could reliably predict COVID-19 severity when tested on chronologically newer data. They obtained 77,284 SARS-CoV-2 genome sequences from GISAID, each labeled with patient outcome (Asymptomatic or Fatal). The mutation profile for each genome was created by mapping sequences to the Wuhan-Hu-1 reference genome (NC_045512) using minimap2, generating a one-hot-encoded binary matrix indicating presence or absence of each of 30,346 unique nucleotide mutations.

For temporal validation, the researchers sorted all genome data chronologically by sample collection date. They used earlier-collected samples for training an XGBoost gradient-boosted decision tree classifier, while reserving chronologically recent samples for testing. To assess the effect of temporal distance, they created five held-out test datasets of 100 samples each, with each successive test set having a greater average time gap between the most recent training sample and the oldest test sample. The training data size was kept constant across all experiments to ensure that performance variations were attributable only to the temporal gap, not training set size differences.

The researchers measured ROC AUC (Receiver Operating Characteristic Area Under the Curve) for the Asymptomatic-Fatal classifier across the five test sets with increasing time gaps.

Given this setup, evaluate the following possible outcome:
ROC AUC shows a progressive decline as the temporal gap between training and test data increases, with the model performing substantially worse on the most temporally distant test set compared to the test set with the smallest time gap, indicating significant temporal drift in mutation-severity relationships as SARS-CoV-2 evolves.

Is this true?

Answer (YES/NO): YES